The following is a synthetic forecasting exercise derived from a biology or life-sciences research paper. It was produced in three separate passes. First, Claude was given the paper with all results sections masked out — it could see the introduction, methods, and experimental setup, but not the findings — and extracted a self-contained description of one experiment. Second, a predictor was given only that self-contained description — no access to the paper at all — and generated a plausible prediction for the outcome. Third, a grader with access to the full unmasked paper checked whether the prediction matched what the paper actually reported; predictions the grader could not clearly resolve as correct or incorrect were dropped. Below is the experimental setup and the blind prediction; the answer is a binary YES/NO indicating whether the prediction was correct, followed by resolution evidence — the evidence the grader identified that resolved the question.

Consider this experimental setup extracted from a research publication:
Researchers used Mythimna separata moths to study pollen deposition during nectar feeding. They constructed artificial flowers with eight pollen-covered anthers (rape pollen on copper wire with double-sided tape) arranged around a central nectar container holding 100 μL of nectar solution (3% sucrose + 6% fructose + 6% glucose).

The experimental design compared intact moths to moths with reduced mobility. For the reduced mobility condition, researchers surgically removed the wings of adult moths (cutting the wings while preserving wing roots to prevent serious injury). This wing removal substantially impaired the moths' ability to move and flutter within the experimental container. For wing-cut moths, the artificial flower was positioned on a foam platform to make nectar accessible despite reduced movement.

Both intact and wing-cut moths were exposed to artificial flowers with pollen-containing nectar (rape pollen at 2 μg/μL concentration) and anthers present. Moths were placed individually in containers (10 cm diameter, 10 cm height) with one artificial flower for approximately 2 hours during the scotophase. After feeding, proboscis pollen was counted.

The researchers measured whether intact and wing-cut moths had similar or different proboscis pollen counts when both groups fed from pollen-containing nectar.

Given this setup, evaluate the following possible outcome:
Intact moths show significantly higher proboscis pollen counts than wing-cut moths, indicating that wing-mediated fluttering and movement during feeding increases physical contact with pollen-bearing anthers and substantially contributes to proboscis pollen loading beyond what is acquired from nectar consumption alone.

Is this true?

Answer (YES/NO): NO